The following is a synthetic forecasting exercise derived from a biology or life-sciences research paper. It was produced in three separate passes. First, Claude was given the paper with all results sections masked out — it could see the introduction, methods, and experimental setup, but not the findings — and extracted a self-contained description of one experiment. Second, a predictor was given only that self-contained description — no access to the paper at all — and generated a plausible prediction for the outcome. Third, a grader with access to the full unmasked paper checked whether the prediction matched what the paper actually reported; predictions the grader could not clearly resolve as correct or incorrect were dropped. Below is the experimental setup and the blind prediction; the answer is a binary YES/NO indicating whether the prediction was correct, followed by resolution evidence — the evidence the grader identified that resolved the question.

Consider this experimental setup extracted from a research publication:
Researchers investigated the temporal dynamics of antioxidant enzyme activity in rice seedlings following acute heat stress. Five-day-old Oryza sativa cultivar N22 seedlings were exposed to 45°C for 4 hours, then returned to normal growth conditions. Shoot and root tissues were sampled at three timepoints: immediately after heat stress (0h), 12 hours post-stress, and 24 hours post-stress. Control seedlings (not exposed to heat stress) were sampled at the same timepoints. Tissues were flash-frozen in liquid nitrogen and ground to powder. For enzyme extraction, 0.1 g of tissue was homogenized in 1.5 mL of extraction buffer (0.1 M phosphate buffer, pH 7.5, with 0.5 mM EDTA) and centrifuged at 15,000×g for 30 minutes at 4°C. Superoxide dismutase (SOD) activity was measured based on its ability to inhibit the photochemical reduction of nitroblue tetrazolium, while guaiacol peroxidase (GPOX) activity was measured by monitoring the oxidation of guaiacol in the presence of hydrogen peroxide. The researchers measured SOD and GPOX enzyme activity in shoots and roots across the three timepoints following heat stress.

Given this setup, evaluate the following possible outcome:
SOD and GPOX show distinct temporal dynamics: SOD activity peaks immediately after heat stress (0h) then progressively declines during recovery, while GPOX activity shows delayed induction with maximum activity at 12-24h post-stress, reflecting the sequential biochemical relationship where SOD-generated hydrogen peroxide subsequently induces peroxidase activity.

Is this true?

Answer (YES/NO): NO